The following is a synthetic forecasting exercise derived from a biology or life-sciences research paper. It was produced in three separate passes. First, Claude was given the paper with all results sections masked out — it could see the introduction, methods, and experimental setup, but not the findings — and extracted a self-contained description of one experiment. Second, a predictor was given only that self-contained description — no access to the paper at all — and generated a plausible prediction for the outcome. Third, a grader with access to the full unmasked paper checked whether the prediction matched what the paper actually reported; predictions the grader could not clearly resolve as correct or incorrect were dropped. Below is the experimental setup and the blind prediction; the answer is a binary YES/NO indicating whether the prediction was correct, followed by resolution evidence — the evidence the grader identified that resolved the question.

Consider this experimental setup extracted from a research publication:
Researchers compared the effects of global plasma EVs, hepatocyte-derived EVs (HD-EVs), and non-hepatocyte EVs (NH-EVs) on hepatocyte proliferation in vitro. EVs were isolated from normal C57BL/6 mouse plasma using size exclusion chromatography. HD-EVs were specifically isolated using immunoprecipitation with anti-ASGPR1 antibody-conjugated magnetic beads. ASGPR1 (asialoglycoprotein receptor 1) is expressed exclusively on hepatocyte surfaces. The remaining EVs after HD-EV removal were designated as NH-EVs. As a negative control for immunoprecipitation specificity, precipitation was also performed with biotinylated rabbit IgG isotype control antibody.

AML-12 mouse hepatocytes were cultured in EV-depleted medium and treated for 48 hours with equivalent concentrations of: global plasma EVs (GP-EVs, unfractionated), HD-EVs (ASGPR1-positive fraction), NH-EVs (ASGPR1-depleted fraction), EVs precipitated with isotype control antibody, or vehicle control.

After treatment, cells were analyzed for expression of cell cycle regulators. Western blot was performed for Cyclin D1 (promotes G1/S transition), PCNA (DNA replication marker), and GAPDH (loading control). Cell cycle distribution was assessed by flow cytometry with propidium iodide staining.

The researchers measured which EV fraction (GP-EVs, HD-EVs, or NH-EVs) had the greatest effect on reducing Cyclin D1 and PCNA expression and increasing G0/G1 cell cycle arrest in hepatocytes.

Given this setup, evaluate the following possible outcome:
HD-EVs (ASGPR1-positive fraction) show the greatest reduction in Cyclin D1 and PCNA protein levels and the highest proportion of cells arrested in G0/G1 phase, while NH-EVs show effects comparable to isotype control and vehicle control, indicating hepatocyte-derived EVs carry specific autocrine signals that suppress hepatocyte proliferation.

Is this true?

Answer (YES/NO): YES